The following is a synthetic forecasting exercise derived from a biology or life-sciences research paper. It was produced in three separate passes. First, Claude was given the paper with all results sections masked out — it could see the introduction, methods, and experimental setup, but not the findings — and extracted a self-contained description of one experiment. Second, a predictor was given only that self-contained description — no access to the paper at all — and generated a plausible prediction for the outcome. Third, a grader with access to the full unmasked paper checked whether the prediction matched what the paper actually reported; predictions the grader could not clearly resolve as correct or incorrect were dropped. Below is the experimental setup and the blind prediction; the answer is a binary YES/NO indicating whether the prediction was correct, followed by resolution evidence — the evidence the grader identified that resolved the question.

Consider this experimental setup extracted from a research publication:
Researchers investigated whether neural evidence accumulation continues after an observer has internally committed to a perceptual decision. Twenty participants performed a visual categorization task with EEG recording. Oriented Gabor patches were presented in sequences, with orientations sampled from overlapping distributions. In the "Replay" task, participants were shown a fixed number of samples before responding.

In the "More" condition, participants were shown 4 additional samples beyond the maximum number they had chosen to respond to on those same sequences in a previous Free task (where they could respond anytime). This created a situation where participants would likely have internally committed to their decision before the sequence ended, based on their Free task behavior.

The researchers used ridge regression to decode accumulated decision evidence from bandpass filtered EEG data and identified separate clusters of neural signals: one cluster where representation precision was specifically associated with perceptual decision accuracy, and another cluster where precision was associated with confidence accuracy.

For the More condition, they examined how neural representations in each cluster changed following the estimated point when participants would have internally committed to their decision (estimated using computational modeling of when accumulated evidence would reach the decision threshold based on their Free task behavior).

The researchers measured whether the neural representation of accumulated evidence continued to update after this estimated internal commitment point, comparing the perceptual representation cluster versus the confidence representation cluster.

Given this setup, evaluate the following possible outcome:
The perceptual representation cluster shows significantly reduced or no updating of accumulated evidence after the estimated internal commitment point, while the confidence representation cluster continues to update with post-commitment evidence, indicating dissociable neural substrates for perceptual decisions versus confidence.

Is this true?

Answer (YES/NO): YES